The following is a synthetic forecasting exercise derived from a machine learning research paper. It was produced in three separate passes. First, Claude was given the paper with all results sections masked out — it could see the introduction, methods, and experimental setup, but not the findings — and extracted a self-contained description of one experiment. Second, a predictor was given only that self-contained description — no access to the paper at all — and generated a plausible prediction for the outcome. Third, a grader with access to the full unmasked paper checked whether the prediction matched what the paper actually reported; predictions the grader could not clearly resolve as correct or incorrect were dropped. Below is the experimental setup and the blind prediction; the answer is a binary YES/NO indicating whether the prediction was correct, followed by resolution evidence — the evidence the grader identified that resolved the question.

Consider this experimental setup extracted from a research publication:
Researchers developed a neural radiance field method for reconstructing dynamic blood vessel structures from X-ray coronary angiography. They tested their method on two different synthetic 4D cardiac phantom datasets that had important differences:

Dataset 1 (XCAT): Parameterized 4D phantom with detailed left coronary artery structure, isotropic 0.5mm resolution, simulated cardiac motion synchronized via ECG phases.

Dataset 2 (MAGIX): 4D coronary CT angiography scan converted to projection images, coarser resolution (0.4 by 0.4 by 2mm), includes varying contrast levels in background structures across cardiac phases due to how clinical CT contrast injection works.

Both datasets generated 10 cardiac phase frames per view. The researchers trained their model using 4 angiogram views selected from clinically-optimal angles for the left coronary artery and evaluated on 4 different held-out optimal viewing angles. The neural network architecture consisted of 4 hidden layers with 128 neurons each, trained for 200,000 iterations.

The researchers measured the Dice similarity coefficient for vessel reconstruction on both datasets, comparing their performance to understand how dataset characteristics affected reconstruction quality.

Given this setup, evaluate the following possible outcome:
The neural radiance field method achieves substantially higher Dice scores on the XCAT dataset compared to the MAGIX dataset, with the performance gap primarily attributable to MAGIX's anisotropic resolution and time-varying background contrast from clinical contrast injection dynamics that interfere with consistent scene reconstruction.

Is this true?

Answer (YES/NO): NO